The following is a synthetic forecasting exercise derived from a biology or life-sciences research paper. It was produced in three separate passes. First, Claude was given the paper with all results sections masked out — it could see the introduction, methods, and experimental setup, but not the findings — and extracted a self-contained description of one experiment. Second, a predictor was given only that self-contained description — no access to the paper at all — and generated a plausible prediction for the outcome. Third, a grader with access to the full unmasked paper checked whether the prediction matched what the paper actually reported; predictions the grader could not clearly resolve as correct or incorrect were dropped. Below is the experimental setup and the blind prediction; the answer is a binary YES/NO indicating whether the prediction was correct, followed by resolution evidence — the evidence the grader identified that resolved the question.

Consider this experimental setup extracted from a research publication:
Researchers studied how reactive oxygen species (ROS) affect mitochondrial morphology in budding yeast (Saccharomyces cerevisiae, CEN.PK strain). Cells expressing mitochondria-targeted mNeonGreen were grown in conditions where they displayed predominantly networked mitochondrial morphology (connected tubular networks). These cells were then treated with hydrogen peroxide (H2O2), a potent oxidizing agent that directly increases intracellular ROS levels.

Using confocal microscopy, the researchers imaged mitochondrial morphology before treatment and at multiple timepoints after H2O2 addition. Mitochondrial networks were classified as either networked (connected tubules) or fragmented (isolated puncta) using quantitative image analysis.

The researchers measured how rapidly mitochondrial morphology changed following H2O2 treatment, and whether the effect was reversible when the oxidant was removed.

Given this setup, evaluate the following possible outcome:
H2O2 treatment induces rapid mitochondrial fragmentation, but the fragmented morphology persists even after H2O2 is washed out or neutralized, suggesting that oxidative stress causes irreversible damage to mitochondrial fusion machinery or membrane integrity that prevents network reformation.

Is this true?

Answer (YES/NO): NO